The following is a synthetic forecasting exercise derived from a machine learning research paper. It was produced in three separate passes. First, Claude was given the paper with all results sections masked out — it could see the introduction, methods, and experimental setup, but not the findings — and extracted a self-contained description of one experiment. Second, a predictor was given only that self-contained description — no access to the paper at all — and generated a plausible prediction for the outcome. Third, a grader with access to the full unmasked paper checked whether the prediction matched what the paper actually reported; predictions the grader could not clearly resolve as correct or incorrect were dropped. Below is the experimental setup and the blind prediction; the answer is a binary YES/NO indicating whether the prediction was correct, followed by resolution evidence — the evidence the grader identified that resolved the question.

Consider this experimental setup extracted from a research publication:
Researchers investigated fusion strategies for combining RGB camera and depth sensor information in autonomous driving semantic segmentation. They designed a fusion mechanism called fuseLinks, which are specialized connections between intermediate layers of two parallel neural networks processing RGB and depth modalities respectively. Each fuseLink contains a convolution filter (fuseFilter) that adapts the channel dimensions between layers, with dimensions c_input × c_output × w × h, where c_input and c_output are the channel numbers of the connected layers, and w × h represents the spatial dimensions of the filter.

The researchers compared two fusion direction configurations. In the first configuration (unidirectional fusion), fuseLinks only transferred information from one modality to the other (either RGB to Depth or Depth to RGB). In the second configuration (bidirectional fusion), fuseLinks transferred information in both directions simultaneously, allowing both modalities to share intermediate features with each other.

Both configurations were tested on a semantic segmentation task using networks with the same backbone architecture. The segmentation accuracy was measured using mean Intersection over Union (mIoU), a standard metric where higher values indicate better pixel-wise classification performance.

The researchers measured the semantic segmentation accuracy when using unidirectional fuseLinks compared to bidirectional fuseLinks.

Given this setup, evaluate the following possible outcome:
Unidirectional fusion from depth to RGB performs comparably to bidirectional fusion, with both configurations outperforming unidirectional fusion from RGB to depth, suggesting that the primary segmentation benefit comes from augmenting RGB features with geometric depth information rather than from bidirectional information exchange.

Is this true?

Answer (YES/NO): NO